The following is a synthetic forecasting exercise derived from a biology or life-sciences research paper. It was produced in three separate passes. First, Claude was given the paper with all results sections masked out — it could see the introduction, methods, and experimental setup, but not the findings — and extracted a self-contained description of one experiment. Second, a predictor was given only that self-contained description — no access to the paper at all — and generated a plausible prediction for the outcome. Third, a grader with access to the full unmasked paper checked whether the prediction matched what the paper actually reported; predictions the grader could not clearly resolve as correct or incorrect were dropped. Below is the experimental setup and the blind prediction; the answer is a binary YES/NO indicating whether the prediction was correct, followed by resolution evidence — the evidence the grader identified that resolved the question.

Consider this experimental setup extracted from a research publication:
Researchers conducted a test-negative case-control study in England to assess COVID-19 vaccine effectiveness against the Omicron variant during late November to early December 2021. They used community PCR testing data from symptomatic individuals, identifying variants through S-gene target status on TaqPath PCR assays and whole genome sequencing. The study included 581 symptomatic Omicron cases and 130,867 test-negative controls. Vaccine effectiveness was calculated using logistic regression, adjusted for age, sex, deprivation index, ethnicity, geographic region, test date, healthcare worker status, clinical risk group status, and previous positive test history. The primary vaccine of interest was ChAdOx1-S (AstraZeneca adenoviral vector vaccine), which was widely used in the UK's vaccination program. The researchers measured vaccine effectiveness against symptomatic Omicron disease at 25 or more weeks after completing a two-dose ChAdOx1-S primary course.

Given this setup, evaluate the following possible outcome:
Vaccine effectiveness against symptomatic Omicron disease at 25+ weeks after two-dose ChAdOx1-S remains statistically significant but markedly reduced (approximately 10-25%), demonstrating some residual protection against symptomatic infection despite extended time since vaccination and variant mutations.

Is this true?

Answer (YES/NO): NO